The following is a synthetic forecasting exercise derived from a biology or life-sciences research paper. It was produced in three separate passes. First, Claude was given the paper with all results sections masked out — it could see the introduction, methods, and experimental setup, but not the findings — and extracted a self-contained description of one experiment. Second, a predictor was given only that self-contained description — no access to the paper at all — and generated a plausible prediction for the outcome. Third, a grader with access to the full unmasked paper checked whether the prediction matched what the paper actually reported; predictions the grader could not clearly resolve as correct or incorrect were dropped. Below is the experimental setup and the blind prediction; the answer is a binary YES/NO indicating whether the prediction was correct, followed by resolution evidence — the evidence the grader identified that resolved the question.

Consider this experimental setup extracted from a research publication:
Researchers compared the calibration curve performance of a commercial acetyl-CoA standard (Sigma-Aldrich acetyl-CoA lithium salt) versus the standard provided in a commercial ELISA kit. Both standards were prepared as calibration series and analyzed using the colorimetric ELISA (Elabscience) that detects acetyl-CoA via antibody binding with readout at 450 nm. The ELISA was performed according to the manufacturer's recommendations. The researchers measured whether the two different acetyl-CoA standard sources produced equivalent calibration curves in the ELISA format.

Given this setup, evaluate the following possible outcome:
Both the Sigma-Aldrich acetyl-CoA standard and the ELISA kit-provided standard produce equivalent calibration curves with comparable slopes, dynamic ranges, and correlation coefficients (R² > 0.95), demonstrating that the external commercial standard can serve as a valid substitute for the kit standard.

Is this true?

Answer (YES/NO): NO